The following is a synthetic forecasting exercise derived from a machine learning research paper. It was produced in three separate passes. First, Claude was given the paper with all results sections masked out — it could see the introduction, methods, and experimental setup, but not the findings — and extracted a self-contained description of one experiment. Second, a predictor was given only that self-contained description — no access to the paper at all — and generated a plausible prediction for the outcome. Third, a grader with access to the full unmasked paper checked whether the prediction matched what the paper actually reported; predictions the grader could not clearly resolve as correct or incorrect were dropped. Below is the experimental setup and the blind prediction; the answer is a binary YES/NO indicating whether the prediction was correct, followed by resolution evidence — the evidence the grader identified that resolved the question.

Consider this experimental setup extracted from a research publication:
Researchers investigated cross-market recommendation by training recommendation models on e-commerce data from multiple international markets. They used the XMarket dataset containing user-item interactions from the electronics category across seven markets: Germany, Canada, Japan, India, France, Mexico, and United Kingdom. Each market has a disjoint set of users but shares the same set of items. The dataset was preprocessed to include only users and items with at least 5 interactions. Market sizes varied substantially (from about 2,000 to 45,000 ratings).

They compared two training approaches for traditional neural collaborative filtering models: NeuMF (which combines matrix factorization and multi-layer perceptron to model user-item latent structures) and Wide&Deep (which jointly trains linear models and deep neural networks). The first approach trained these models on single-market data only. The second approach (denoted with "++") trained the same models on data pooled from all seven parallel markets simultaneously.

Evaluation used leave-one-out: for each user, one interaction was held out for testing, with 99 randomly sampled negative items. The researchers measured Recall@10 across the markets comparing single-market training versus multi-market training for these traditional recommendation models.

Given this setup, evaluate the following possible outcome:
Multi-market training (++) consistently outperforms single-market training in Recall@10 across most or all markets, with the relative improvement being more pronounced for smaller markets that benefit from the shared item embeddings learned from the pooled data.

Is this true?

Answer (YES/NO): YES